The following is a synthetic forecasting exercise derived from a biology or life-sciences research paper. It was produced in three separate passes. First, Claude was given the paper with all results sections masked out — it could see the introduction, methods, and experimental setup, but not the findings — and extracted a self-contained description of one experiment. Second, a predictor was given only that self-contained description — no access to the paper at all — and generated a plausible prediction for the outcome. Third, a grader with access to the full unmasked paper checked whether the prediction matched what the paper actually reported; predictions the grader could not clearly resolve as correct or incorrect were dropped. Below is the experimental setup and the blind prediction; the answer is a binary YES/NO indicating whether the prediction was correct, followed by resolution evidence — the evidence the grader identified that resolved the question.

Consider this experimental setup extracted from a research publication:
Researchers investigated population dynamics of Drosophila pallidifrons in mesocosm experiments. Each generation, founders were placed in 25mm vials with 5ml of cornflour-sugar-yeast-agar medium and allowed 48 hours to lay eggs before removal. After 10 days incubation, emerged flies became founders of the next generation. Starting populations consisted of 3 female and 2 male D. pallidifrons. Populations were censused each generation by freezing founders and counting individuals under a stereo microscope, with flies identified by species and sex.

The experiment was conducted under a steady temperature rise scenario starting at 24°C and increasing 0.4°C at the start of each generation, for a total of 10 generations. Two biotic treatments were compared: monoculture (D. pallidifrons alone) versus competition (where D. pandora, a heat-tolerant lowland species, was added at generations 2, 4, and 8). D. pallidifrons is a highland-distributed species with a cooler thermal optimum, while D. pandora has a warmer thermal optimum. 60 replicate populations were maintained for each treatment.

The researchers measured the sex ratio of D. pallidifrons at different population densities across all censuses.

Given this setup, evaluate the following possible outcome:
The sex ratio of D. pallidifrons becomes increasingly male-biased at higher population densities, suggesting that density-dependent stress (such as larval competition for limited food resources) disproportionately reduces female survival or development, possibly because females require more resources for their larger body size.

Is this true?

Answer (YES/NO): NO